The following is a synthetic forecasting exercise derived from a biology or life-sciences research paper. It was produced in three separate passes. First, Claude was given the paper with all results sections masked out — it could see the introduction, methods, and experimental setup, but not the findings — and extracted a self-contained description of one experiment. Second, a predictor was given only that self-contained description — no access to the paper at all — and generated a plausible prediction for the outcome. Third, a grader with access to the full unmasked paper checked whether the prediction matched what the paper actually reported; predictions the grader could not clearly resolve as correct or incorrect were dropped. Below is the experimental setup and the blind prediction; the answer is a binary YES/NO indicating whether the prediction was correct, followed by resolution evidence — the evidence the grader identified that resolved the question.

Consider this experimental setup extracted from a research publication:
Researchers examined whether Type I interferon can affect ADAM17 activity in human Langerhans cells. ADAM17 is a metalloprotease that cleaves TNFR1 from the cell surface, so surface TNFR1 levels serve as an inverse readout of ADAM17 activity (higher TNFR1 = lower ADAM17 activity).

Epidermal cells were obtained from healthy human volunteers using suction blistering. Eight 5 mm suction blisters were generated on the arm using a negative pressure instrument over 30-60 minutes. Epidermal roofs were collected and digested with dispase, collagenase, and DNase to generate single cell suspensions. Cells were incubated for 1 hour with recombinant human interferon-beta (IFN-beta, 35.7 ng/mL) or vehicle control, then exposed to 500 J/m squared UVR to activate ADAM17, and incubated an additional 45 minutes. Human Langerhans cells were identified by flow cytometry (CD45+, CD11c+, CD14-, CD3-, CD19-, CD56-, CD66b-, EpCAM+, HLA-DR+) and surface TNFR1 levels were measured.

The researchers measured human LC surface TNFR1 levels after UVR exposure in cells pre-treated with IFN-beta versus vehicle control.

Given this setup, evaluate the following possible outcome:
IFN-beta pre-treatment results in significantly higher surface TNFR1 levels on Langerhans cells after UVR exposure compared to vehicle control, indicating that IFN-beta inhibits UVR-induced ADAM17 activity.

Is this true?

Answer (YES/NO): YES